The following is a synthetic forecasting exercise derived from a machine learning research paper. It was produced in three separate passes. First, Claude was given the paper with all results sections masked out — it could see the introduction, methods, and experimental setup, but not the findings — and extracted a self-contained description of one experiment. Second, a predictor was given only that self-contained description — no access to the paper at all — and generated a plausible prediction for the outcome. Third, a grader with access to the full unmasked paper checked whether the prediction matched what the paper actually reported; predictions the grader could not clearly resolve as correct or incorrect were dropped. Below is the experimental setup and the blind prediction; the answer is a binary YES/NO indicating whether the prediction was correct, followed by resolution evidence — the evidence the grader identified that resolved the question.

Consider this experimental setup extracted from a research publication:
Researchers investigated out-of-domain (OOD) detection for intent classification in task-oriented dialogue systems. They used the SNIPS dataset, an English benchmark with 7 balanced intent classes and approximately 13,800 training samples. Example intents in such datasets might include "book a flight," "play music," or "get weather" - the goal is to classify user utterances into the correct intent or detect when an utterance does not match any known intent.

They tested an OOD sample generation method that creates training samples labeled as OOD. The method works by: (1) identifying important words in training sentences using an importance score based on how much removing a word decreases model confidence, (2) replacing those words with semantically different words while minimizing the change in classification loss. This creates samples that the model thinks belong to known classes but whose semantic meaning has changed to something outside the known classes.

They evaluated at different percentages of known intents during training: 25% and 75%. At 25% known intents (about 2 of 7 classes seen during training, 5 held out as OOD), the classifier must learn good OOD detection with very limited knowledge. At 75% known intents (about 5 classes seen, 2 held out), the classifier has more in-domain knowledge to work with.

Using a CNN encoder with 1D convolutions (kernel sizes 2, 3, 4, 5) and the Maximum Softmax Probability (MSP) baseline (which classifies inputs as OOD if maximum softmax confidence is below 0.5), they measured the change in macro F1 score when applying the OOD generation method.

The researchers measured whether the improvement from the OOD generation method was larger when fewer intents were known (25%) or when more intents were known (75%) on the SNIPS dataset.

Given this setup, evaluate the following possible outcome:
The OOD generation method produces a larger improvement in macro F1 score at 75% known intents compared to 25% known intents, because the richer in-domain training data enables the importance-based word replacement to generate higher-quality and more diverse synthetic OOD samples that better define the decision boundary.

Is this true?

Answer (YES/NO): NO